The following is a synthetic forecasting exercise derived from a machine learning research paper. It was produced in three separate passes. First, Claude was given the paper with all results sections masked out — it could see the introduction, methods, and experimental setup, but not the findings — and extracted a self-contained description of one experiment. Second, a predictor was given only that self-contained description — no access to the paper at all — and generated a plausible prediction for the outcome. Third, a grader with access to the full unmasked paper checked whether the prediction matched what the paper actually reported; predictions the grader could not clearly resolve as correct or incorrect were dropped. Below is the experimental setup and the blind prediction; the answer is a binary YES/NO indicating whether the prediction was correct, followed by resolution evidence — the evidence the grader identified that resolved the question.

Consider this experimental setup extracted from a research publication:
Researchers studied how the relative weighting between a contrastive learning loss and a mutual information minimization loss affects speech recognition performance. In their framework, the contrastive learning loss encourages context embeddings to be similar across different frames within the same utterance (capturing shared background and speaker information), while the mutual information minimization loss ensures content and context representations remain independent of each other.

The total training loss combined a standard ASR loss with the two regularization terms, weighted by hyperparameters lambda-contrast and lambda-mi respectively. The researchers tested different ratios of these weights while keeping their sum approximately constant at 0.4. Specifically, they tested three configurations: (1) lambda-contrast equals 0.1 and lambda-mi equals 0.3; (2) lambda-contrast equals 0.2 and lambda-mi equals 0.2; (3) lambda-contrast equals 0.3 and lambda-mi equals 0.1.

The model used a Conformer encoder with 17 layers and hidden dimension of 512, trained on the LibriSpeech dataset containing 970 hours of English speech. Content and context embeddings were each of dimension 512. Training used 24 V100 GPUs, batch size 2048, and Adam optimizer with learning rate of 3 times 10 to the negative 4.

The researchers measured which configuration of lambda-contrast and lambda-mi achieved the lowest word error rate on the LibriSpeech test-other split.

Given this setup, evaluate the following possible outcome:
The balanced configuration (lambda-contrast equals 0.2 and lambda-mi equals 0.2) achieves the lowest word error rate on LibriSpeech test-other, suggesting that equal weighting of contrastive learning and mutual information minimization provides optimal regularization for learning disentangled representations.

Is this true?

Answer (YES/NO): NO